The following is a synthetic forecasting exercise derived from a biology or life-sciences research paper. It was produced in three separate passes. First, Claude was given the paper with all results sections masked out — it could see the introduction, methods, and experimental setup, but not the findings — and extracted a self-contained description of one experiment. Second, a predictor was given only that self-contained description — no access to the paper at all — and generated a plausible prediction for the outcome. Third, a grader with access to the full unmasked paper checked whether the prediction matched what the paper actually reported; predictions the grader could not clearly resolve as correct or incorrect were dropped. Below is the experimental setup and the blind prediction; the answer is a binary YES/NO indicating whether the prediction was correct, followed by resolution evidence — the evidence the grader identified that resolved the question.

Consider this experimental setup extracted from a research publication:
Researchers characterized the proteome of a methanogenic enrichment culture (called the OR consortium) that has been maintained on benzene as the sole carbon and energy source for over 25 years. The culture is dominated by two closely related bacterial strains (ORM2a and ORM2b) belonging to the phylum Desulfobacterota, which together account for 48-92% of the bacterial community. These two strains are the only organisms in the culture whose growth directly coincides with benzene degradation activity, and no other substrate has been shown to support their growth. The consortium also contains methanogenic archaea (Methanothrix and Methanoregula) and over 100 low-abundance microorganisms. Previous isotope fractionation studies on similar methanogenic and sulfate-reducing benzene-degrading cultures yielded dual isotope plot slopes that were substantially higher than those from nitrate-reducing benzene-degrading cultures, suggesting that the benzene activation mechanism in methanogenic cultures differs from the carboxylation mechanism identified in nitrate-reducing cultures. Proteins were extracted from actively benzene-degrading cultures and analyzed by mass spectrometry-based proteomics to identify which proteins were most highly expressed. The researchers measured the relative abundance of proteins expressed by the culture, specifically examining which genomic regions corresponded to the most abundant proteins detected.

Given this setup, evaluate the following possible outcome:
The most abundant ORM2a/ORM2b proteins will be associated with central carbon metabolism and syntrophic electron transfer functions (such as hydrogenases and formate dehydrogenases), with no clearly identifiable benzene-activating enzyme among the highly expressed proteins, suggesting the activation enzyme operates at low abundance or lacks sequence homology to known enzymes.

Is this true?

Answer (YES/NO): NO